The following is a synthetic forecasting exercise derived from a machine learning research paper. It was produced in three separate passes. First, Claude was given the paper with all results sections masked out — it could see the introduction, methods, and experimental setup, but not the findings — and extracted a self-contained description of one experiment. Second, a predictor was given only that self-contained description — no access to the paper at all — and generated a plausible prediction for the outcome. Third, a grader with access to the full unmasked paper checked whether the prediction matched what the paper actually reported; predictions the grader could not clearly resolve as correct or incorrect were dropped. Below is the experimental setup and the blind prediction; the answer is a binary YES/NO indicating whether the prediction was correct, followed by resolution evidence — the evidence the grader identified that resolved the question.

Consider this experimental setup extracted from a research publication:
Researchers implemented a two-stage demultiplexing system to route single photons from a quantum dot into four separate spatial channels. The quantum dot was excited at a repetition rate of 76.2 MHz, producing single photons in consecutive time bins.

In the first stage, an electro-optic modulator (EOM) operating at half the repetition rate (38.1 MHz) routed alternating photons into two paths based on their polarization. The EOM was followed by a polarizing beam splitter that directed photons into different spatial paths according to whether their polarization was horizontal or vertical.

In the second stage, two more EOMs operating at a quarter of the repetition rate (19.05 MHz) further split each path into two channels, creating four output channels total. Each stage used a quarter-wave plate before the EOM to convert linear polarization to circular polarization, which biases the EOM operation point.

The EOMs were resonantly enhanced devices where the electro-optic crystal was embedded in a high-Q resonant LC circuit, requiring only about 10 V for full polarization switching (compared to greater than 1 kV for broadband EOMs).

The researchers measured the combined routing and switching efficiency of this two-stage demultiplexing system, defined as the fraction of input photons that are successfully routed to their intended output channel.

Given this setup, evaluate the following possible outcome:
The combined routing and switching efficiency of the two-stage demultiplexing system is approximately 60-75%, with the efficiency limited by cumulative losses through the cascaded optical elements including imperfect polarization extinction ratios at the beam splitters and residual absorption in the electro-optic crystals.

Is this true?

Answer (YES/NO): NO